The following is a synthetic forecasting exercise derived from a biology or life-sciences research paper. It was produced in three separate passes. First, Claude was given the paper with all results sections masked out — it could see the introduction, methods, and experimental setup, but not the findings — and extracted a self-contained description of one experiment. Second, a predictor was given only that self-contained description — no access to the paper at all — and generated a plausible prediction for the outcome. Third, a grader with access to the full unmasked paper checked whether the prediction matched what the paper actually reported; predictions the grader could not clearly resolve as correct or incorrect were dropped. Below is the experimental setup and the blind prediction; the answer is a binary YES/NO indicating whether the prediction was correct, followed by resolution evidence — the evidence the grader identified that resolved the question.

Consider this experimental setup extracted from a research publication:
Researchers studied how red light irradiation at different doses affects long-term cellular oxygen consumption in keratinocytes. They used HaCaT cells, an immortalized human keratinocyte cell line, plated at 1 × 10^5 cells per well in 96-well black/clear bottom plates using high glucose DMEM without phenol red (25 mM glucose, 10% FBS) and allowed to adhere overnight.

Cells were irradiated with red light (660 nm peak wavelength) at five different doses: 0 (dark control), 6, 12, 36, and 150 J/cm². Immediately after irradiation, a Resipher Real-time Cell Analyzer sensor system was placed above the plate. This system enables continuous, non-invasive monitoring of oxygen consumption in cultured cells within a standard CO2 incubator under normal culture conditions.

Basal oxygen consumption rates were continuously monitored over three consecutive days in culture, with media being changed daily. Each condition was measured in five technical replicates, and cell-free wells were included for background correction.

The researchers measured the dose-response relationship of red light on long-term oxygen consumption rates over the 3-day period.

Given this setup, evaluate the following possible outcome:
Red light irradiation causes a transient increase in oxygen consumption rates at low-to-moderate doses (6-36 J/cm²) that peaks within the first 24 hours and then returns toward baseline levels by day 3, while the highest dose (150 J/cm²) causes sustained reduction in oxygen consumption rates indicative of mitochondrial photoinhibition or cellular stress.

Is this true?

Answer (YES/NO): NO